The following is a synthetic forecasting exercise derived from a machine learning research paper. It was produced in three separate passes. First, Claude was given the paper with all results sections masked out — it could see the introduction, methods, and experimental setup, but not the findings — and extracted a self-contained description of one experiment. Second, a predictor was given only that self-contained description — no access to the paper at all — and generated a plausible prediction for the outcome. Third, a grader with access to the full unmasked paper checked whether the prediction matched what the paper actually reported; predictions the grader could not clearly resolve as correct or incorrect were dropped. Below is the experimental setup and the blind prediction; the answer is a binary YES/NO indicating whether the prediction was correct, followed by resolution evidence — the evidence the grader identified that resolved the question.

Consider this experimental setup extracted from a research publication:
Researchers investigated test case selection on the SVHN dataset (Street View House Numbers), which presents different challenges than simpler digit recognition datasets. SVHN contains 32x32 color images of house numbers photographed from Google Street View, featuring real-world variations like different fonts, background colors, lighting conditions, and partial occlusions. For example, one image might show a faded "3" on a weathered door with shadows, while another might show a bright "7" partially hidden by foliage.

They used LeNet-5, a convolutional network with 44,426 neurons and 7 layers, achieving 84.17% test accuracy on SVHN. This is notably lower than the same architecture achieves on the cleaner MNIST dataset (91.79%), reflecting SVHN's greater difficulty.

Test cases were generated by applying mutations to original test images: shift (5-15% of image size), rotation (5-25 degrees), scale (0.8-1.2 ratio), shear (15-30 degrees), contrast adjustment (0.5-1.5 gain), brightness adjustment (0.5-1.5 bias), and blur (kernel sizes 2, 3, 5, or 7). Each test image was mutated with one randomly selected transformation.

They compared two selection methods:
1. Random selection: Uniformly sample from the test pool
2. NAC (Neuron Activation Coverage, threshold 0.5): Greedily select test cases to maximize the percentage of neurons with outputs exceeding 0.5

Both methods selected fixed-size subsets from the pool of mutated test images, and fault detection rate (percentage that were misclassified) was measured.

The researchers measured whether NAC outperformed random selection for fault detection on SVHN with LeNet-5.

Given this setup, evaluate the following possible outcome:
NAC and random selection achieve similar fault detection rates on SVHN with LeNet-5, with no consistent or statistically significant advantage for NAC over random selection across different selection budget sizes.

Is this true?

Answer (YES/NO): YES